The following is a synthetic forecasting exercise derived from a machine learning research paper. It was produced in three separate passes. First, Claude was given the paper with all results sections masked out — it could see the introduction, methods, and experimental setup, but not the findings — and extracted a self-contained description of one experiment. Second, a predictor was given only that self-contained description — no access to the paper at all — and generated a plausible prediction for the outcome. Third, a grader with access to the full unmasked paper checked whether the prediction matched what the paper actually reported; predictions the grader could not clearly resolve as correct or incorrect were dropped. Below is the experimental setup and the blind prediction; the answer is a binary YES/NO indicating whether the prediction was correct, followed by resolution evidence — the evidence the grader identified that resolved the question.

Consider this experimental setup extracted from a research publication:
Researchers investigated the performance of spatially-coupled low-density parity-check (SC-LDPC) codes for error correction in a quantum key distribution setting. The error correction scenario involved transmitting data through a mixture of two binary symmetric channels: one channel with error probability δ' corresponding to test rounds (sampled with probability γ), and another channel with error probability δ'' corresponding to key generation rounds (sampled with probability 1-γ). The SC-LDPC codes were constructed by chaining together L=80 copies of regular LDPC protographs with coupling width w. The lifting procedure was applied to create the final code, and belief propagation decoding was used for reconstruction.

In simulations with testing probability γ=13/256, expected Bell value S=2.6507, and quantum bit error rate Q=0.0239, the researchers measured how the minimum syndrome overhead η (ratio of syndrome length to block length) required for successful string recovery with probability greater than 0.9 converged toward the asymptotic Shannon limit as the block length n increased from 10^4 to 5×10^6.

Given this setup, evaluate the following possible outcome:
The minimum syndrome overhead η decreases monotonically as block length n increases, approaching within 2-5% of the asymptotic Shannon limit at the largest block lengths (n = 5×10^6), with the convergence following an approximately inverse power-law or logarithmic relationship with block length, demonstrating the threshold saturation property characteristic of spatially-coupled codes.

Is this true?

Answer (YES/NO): NO